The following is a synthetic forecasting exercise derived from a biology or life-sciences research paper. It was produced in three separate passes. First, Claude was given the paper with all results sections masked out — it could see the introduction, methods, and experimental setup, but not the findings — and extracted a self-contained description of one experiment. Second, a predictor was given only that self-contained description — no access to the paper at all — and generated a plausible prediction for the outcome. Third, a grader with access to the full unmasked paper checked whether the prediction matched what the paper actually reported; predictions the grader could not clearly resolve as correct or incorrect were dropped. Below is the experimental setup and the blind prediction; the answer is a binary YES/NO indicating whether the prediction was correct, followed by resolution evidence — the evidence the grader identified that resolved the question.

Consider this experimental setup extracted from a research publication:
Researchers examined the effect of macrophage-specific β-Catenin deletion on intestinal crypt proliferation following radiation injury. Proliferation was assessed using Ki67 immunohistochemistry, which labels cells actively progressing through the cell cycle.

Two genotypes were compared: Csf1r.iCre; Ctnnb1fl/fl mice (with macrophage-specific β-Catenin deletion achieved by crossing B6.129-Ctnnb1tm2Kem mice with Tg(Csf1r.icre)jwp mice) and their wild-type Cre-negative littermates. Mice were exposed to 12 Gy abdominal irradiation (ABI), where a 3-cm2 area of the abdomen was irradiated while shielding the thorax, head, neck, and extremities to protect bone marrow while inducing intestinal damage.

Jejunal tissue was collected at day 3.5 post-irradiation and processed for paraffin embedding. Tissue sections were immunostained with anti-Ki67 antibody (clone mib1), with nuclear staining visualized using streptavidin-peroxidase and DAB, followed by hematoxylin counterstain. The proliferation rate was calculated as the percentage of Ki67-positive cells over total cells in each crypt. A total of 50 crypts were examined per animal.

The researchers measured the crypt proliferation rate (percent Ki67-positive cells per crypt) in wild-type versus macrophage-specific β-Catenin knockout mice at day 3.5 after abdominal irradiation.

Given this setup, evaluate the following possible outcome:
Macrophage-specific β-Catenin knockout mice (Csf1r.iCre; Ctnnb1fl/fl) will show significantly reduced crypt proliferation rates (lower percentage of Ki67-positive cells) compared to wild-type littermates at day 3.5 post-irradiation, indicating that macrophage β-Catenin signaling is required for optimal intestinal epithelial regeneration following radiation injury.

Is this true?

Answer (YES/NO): NO